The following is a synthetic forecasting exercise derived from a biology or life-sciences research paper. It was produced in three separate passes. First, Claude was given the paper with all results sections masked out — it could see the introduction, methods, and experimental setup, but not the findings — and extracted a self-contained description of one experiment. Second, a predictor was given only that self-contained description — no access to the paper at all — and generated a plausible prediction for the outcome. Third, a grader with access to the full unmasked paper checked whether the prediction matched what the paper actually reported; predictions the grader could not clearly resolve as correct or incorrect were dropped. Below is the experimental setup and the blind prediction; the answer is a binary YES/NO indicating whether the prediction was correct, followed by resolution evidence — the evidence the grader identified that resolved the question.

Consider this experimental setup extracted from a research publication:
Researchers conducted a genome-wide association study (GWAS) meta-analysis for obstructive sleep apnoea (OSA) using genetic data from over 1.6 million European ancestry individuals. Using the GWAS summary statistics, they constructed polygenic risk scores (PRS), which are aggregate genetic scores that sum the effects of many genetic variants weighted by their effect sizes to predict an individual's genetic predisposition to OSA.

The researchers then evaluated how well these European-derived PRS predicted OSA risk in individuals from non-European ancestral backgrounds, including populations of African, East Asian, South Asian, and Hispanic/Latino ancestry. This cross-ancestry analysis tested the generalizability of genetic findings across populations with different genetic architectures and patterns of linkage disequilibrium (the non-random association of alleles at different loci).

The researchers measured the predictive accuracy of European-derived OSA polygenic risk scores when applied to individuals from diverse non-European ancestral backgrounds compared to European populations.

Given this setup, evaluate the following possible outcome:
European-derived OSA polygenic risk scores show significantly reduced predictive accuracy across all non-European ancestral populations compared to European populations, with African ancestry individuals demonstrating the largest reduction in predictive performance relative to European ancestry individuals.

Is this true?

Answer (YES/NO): NO